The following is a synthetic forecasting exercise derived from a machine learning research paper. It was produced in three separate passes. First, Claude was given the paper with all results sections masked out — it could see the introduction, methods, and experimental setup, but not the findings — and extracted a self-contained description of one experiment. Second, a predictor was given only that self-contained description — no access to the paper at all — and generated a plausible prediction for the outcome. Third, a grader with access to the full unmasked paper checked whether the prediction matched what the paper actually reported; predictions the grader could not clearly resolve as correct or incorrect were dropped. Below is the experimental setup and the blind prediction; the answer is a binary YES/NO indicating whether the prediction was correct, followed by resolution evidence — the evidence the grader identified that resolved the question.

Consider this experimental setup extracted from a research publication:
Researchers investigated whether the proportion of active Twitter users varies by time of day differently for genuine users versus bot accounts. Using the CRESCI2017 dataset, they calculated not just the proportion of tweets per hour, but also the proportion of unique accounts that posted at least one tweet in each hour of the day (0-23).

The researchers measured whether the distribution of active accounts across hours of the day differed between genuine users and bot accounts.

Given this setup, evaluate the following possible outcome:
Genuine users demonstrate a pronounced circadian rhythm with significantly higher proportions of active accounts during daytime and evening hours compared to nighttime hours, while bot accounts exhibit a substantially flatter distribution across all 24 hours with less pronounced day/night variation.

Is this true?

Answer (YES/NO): NO